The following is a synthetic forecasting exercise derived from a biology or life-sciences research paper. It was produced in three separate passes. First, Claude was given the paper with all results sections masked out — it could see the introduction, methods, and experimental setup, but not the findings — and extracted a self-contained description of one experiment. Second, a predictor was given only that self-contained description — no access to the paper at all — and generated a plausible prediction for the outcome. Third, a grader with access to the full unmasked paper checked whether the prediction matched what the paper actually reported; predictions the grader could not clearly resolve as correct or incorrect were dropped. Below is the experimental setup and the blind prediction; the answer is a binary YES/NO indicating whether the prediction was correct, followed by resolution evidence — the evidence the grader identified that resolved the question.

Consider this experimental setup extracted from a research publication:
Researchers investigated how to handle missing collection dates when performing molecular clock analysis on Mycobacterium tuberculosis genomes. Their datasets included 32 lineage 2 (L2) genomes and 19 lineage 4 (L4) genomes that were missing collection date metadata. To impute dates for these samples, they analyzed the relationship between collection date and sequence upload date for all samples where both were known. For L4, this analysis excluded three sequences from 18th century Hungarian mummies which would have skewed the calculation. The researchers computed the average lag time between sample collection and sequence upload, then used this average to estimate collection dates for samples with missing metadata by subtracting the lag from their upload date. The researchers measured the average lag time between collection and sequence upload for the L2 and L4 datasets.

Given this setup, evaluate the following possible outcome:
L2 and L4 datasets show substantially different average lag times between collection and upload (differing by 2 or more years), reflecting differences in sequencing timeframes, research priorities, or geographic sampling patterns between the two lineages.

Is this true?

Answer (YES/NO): YES